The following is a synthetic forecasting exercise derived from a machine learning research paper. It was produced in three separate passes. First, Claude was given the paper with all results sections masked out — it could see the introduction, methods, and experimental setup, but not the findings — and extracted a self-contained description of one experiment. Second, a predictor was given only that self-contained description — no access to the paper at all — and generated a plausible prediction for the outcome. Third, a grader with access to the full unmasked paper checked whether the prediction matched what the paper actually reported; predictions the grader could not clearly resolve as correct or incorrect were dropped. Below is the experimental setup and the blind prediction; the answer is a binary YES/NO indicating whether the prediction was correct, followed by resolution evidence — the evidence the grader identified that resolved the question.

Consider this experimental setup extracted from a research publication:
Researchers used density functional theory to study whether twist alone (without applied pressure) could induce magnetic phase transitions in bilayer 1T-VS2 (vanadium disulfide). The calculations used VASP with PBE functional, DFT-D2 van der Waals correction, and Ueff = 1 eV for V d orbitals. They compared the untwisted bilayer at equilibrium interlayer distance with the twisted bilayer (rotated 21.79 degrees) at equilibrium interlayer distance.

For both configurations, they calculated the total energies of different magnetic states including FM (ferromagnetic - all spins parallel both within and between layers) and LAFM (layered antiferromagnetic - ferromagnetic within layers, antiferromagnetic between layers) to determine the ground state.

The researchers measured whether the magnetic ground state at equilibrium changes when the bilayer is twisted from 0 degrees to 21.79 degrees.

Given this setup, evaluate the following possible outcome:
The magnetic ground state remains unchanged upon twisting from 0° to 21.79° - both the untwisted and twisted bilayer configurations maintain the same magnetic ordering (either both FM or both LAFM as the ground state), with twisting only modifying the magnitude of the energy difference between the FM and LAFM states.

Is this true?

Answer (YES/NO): NO